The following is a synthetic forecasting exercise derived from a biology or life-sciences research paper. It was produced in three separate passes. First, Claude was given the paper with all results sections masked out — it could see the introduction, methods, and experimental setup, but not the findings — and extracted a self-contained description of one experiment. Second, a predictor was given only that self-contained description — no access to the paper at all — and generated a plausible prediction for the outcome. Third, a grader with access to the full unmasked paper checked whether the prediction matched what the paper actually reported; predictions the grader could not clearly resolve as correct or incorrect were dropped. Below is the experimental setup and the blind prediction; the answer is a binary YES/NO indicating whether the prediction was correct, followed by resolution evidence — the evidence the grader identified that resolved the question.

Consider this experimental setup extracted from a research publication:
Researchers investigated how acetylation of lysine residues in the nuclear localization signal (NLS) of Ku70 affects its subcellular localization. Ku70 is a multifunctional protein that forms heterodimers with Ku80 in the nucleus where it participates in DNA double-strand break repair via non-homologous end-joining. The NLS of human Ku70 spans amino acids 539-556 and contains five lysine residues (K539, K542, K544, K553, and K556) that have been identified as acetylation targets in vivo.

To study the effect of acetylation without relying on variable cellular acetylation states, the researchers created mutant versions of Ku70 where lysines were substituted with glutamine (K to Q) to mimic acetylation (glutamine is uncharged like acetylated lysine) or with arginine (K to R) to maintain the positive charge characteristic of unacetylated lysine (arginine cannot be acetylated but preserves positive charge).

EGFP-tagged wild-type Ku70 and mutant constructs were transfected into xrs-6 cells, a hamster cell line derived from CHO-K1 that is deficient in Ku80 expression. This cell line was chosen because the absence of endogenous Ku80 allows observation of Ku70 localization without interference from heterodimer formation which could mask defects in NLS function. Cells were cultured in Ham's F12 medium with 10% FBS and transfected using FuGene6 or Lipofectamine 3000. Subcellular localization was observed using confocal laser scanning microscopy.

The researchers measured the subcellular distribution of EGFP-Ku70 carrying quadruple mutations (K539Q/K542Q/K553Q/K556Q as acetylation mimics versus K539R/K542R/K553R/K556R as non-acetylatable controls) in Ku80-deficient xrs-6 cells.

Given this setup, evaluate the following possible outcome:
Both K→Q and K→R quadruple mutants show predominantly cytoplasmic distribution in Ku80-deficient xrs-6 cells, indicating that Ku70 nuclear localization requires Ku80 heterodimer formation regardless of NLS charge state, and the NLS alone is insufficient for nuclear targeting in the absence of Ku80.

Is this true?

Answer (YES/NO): NO